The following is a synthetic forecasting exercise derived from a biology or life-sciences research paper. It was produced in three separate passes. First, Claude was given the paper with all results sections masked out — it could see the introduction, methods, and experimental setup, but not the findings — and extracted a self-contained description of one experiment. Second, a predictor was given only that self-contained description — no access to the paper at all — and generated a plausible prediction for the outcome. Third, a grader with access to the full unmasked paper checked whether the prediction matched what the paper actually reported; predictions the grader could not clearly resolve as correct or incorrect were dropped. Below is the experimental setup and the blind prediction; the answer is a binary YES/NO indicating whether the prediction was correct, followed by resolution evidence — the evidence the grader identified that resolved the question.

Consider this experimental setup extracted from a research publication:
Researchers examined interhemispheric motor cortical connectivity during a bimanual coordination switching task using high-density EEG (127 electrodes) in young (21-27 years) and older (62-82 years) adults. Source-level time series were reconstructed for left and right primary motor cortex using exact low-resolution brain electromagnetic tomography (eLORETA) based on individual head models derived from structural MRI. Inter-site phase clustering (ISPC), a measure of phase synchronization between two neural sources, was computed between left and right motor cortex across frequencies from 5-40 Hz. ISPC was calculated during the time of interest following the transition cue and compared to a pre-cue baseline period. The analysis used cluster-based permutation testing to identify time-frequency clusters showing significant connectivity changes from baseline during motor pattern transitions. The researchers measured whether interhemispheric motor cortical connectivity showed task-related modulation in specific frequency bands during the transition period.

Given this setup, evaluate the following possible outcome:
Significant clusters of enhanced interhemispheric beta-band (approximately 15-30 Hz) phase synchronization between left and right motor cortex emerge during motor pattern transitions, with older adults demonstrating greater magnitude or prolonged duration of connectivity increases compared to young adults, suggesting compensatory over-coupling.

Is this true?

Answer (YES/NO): NO